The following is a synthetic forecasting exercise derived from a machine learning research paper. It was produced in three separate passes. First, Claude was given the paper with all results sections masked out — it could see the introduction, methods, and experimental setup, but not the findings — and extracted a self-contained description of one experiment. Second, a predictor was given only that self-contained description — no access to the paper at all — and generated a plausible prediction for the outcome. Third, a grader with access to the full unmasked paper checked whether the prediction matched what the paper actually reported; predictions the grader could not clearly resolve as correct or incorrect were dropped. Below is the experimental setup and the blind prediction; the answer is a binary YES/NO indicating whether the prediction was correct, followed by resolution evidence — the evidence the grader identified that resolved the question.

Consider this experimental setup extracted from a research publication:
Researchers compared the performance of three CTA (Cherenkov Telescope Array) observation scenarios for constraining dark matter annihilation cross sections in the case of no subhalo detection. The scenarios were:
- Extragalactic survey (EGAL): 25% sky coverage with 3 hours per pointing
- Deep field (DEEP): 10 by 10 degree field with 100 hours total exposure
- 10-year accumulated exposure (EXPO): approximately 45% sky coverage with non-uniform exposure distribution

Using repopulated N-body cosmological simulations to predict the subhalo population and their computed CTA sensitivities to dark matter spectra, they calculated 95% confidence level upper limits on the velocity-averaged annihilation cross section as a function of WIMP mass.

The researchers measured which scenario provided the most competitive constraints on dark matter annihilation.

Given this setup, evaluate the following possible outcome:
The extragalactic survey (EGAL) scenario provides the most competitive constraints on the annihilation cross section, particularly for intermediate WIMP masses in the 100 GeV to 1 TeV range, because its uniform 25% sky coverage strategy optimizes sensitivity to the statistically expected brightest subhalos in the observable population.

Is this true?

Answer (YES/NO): NO